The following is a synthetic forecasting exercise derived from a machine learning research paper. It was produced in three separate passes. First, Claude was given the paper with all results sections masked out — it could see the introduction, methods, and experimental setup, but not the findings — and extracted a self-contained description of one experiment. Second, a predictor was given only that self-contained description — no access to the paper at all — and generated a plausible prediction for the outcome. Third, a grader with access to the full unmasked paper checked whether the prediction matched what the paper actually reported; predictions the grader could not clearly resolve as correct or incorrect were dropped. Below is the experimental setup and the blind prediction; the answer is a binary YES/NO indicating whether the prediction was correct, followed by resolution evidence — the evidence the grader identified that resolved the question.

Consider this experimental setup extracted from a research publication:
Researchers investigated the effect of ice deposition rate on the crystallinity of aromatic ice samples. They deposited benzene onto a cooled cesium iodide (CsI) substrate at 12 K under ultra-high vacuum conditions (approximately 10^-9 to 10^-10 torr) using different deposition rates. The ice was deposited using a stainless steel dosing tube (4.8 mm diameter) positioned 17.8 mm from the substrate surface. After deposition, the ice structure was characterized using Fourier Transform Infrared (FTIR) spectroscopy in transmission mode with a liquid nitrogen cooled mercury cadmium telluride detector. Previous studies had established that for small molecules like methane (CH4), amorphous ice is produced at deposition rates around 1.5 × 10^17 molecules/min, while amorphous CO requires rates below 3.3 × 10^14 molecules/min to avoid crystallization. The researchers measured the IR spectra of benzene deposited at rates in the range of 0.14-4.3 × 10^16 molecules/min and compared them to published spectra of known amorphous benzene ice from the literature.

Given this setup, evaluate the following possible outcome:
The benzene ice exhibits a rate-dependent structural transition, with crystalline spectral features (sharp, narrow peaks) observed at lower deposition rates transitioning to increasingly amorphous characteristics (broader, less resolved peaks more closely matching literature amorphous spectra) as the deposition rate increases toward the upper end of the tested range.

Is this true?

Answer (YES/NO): NO